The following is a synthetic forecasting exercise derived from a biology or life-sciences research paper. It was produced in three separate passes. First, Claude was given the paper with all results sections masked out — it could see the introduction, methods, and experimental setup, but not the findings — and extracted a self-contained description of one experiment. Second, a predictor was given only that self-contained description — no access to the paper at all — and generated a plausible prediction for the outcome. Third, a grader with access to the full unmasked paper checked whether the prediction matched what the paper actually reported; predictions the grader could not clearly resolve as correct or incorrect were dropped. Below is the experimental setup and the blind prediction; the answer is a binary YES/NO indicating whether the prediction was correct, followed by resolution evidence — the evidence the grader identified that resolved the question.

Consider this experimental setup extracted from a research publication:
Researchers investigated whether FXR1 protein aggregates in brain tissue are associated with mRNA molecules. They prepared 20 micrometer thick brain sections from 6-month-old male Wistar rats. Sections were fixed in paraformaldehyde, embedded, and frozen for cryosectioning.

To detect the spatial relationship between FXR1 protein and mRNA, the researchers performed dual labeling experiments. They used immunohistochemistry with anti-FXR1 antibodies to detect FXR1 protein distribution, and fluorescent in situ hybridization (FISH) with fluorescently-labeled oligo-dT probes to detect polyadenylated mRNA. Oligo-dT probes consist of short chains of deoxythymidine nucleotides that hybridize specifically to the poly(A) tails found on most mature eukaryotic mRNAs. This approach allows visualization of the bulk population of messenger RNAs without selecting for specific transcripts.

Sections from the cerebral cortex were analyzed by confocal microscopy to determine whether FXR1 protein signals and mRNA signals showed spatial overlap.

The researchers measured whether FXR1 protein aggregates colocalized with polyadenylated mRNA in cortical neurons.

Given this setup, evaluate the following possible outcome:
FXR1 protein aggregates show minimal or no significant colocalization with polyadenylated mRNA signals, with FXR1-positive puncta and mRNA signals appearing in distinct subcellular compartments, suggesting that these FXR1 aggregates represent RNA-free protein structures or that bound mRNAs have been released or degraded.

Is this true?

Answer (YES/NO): NO